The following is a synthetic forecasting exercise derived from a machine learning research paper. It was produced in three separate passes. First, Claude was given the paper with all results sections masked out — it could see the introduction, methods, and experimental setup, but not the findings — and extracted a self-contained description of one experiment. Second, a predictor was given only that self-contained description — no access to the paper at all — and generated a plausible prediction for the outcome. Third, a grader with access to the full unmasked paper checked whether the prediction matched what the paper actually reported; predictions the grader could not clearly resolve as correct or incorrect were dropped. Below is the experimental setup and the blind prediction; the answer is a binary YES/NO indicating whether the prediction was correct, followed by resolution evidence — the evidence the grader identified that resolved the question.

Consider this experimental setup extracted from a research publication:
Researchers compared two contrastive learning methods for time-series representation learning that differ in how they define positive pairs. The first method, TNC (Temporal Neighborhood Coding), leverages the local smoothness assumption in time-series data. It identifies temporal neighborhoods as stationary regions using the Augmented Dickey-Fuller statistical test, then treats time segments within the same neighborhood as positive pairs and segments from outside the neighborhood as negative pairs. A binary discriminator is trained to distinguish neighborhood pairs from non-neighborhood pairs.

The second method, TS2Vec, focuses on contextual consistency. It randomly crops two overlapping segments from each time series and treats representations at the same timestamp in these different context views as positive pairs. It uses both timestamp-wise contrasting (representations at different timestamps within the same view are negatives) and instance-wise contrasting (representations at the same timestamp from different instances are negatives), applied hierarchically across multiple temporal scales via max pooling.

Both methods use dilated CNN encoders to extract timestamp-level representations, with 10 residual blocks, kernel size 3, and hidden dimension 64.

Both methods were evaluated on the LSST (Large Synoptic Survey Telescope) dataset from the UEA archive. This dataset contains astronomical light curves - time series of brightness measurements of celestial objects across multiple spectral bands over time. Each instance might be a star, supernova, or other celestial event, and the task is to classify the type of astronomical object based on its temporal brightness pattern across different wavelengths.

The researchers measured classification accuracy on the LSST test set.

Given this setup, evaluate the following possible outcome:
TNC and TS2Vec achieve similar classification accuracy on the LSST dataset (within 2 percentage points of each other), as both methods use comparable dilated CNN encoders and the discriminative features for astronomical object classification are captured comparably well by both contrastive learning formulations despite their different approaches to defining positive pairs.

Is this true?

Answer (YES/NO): NO